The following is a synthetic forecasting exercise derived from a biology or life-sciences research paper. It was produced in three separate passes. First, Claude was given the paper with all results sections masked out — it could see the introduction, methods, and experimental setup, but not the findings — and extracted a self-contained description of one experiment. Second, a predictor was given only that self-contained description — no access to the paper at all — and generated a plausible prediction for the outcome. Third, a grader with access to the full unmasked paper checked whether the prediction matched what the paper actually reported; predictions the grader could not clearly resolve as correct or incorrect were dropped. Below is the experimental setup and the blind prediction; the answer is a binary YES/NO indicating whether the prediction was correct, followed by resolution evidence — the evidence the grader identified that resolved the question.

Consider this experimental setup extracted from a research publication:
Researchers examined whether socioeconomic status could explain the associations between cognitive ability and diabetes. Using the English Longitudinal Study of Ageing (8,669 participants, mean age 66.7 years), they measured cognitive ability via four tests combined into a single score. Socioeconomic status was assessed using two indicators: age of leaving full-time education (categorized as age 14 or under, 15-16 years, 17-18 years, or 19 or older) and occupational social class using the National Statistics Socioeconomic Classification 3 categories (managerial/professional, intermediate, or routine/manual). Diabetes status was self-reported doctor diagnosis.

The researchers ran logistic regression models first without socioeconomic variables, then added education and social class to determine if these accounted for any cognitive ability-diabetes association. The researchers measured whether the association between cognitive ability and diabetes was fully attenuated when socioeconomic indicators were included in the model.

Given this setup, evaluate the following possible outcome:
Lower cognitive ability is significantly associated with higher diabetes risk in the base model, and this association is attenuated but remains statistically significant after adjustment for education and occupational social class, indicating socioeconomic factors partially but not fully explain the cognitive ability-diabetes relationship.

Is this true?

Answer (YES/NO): NO